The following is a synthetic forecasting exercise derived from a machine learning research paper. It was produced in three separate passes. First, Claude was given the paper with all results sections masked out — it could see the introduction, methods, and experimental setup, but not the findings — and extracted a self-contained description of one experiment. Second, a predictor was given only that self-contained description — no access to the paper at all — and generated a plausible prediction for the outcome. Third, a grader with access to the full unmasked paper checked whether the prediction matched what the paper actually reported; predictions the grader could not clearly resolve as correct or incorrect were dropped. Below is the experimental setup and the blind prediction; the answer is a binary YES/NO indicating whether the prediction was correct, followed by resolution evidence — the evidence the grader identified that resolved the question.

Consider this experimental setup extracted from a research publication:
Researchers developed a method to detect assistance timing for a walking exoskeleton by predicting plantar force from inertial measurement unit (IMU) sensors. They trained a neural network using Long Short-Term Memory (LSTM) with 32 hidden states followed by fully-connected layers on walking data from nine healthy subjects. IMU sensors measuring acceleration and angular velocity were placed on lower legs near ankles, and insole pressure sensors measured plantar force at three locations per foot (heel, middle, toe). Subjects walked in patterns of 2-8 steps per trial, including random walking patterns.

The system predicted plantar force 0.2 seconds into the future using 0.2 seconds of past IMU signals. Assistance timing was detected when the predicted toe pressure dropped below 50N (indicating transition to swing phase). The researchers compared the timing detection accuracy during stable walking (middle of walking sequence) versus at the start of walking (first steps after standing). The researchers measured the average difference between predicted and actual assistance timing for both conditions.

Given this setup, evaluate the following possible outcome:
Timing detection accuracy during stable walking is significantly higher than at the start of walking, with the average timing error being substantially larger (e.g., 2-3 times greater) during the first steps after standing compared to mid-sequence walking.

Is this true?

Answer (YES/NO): NO